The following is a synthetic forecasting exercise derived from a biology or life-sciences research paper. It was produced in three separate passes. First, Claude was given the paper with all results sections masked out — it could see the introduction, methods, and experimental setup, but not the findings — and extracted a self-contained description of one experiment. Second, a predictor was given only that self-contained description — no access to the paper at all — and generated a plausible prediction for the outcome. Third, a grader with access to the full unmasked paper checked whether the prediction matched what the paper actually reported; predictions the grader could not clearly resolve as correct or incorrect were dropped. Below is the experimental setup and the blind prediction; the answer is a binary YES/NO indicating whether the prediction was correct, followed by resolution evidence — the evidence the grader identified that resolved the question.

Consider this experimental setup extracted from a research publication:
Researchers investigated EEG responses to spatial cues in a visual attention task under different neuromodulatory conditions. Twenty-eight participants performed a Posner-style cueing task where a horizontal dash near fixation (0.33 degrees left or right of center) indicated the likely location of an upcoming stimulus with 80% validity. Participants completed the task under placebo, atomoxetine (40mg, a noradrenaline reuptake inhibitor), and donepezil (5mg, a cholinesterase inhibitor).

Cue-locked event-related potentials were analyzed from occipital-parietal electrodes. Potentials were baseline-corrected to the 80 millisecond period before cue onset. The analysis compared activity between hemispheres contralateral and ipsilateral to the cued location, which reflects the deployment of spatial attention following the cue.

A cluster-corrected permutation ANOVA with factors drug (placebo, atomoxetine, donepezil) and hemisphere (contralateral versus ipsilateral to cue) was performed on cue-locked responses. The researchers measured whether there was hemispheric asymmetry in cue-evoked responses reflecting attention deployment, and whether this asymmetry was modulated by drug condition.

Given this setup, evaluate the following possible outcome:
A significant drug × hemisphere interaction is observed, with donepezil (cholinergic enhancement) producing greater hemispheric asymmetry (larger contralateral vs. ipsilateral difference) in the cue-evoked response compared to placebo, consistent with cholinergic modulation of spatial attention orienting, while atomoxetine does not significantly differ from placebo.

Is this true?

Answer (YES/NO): NO